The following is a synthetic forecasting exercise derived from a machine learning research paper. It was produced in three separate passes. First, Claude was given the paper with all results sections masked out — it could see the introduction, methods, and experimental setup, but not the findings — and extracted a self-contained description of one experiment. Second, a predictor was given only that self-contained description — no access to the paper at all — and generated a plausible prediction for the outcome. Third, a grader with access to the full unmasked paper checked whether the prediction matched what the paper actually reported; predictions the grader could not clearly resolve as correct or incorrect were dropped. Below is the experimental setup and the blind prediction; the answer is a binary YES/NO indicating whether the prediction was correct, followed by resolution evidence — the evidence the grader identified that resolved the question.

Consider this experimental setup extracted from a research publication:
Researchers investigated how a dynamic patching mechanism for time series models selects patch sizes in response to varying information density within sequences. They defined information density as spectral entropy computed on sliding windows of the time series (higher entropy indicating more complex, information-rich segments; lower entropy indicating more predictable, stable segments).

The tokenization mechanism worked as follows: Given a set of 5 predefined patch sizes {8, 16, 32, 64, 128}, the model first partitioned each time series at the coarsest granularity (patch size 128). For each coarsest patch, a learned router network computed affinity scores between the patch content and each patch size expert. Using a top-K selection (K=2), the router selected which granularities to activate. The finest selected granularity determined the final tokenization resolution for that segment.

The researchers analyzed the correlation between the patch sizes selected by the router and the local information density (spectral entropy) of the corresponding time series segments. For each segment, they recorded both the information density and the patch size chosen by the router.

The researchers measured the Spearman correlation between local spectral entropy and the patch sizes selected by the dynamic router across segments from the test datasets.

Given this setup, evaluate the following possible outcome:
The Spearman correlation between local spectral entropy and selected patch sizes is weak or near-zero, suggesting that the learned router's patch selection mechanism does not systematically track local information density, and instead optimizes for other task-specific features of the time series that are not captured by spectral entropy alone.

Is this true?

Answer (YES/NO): NO